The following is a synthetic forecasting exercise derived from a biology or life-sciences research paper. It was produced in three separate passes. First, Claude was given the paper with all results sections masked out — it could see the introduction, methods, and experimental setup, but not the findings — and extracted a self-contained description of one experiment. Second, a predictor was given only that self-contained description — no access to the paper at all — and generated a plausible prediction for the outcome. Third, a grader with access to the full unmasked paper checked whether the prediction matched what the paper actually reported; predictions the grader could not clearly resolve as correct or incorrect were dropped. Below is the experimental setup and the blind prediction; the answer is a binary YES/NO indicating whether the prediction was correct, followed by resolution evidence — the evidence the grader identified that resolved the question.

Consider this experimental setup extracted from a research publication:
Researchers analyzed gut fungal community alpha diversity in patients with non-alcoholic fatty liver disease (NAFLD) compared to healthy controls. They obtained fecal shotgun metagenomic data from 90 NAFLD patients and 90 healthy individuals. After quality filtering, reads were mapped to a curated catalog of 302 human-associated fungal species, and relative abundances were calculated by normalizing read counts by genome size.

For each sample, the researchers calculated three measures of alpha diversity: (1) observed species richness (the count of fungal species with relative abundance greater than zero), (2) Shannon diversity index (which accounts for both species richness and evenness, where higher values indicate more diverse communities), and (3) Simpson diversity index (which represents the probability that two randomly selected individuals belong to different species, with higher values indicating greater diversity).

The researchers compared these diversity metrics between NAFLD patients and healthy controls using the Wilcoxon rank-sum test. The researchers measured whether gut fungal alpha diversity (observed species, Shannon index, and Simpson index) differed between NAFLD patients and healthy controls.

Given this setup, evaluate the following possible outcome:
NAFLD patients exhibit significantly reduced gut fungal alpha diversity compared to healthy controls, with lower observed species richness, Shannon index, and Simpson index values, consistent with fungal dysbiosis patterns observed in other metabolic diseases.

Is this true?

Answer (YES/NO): NO